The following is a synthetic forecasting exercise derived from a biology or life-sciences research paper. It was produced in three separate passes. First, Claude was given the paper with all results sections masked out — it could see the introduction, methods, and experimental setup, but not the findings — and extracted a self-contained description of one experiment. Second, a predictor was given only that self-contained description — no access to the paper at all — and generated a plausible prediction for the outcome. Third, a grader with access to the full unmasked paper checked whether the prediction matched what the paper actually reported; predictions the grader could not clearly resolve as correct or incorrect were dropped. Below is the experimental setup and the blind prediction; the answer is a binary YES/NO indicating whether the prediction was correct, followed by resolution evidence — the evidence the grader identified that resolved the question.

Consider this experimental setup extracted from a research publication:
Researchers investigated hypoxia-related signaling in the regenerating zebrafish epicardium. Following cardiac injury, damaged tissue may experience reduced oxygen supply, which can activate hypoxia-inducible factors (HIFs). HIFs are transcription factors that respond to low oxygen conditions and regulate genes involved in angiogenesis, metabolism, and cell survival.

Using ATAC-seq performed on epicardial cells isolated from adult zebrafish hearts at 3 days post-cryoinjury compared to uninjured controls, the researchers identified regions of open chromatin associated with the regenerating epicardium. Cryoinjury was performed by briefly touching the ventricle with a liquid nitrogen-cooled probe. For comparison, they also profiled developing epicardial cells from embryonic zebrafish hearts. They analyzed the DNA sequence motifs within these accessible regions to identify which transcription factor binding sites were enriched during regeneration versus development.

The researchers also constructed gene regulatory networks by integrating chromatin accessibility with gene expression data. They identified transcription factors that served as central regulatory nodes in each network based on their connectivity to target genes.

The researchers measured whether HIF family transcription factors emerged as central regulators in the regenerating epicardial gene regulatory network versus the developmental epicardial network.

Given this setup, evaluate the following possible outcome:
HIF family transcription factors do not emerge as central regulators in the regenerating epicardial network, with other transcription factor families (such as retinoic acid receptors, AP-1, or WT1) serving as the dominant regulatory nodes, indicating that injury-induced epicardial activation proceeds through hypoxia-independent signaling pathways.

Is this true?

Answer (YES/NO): NO